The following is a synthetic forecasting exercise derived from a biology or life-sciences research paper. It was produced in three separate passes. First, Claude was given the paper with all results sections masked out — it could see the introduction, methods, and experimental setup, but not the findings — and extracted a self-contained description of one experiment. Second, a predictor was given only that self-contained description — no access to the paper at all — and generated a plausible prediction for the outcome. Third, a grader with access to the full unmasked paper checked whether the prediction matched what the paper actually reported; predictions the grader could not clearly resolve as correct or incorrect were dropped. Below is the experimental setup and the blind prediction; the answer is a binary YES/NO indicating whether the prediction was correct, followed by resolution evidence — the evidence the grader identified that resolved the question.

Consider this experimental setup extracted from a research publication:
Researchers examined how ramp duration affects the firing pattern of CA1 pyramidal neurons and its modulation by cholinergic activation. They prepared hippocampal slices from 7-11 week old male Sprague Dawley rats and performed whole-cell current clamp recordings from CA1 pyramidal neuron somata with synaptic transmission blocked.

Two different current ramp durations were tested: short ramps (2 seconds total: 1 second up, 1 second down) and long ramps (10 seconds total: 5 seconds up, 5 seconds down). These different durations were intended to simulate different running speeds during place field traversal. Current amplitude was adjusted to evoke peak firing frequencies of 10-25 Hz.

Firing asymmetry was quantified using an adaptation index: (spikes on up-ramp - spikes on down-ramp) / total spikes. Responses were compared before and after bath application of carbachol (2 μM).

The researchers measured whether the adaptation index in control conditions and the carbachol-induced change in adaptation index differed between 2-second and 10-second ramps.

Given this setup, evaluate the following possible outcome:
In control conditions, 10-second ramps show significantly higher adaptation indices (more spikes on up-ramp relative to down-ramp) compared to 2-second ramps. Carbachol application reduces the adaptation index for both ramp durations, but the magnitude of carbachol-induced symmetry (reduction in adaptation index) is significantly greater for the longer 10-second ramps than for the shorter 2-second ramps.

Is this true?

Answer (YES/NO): NO